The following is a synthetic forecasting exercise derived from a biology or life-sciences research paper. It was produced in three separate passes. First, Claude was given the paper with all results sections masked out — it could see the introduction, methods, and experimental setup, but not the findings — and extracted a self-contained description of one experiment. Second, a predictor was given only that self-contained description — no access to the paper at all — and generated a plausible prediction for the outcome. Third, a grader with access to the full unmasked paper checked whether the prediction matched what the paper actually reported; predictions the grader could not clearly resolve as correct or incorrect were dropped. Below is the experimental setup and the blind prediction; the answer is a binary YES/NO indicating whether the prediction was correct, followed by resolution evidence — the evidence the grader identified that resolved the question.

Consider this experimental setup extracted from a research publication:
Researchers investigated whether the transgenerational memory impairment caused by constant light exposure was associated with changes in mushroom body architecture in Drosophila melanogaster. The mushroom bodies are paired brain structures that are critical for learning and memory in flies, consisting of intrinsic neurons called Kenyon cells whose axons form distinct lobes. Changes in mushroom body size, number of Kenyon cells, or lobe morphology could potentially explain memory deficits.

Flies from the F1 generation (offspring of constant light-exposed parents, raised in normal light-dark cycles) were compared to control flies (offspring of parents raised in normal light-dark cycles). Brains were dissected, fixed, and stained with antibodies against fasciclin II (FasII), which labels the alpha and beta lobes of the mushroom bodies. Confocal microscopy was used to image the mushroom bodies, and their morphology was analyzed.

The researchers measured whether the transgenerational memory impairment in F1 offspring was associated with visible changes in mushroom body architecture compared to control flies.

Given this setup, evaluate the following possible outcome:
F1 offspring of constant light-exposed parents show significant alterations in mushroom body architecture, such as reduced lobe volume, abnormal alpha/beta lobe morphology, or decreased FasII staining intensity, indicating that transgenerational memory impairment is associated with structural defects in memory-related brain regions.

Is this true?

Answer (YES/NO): NO